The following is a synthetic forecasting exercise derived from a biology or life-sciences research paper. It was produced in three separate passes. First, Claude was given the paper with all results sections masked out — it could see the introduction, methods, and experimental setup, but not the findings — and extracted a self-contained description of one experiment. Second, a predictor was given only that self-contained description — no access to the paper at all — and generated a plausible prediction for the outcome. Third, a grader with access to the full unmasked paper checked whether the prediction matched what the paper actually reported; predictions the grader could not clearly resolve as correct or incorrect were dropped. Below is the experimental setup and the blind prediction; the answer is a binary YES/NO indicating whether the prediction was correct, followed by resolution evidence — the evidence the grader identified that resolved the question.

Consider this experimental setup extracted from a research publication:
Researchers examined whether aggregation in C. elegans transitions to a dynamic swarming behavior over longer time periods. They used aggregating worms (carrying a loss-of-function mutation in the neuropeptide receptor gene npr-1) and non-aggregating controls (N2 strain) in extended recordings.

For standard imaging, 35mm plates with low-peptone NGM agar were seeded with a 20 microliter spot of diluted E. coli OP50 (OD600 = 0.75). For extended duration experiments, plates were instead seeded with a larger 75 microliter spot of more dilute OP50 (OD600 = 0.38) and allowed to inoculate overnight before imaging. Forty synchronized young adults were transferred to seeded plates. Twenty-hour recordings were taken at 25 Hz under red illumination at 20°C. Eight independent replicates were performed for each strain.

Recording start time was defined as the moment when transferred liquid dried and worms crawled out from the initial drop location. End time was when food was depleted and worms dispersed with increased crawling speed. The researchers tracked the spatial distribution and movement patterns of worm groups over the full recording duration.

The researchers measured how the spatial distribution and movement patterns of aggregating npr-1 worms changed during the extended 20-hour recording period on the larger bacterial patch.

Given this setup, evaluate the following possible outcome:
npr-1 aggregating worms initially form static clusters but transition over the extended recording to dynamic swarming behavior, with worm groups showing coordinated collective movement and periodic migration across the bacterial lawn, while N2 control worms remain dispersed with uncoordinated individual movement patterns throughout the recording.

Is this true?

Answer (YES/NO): NO